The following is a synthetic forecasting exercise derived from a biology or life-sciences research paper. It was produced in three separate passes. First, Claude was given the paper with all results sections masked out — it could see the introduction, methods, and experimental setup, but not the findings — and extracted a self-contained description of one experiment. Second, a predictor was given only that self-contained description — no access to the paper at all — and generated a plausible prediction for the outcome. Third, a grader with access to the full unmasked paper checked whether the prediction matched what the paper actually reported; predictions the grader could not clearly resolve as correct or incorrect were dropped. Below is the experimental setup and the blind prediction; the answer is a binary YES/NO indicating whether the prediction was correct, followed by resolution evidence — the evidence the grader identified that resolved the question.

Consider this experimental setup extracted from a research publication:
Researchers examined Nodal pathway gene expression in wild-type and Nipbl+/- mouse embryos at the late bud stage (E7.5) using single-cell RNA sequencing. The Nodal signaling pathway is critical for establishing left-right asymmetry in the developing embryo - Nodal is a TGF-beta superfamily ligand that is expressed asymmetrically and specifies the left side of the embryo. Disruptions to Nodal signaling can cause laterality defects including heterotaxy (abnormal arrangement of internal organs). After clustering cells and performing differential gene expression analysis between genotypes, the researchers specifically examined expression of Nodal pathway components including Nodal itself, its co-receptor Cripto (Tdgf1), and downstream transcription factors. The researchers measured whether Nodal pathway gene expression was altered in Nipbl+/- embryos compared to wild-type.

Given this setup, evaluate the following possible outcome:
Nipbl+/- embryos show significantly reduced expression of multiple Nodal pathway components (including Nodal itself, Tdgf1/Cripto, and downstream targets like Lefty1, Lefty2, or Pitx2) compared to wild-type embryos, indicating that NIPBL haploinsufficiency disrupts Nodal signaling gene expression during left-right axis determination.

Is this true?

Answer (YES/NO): NO